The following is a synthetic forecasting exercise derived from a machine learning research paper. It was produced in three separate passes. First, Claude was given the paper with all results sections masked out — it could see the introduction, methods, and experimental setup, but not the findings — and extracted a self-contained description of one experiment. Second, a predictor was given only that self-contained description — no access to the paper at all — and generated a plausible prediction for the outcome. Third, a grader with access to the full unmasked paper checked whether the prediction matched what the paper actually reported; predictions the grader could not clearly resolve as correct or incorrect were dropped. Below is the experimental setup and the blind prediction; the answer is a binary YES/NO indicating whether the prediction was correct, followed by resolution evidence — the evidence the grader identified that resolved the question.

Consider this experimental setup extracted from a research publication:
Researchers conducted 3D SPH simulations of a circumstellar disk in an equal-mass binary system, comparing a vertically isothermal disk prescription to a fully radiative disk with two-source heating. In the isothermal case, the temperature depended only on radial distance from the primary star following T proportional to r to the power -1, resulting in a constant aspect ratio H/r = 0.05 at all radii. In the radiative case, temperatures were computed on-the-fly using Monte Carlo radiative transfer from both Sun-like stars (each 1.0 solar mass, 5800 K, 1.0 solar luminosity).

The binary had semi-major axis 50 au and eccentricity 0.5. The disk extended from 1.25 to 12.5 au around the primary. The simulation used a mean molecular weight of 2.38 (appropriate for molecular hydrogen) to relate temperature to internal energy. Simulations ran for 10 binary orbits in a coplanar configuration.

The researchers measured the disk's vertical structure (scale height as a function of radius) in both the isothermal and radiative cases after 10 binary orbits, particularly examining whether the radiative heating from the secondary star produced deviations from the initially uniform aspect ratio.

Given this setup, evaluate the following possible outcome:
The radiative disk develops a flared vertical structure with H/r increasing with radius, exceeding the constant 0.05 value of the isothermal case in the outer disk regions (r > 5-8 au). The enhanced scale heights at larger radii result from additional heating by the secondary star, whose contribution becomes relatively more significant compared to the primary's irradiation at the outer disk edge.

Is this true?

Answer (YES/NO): NO